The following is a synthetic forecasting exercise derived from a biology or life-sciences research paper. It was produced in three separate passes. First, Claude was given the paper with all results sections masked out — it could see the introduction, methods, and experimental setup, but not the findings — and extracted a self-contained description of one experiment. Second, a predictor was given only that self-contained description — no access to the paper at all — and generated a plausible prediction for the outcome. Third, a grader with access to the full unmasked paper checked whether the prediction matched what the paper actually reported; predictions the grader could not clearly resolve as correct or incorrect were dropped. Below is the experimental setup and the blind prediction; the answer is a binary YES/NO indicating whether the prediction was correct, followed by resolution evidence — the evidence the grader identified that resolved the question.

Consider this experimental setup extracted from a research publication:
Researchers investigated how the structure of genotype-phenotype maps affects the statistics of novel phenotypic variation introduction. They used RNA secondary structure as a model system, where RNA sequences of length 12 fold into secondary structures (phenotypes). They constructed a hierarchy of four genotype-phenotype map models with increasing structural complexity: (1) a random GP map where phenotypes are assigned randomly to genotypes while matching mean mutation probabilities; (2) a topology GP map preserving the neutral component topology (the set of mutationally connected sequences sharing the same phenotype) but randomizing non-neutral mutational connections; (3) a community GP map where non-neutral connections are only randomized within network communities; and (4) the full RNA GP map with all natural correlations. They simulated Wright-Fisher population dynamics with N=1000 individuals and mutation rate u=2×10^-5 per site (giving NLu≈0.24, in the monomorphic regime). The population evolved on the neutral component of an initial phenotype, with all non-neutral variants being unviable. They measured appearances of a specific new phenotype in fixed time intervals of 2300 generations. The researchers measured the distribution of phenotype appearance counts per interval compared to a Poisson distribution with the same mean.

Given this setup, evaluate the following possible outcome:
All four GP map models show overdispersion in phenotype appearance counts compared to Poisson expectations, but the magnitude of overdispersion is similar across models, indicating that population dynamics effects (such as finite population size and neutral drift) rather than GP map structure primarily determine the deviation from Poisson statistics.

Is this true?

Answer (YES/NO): NO